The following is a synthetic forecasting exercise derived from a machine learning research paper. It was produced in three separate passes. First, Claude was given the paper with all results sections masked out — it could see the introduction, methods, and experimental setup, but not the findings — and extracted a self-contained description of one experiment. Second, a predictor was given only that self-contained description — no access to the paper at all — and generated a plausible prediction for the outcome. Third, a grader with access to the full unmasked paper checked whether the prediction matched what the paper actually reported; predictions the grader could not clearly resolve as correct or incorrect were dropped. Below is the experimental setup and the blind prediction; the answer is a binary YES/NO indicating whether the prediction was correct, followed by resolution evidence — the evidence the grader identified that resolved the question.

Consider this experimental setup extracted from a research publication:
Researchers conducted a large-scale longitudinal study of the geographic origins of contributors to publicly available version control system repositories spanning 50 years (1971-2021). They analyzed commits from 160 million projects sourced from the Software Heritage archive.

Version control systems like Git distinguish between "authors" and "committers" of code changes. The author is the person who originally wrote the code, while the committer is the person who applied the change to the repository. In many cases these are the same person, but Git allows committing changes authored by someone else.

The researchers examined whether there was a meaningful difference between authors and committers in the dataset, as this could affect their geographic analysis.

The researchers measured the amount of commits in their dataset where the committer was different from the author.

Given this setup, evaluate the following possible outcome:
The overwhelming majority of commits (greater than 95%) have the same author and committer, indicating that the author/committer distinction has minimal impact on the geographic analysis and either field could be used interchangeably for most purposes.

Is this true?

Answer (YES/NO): YES